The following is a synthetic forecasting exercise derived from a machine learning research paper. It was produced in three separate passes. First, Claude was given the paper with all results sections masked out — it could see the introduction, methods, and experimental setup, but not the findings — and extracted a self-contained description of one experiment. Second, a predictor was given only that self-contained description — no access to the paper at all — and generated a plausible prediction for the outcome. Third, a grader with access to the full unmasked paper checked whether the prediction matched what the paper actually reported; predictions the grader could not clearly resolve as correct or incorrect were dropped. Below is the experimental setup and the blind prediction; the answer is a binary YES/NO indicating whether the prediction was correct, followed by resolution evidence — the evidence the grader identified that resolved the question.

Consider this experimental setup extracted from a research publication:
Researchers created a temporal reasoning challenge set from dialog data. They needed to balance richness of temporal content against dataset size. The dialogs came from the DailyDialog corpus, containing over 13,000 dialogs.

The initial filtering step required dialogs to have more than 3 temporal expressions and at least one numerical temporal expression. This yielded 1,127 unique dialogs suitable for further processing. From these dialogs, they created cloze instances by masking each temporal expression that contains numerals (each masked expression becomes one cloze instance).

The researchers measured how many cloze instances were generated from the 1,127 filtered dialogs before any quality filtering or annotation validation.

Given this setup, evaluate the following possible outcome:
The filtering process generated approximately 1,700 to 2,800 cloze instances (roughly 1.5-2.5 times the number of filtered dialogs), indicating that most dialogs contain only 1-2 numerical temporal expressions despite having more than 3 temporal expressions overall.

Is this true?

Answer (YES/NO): NO